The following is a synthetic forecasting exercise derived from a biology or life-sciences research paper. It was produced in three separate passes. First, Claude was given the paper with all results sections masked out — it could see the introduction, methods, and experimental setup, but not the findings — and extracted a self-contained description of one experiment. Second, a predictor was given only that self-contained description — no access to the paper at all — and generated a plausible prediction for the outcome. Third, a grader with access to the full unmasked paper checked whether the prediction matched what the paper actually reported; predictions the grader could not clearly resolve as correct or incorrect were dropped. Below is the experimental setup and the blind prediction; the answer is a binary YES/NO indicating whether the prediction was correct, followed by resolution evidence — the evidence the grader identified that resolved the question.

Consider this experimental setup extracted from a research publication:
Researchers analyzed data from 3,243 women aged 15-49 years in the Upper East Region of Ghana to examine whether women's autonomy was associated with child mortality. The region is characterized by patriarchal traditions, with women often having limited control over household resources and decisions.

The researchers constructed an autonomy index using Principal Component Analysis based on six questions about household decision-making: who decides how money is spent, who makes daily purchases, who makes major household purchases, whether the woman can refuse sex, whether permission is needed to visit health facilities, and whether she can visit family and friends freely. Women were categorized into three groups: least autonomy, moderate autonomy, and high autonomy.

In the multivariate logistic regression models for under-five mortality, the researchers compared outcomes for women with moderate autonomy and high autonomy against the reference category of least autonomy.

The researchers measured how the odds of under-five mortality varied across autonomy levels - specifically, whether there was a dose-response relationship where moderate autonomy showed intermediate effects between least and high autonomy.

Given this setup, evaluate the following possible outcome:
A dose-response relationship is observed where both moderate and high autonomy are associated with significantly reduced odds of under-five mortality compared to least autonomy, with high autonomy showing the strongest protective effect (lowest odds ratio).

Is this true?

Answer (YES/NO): NO